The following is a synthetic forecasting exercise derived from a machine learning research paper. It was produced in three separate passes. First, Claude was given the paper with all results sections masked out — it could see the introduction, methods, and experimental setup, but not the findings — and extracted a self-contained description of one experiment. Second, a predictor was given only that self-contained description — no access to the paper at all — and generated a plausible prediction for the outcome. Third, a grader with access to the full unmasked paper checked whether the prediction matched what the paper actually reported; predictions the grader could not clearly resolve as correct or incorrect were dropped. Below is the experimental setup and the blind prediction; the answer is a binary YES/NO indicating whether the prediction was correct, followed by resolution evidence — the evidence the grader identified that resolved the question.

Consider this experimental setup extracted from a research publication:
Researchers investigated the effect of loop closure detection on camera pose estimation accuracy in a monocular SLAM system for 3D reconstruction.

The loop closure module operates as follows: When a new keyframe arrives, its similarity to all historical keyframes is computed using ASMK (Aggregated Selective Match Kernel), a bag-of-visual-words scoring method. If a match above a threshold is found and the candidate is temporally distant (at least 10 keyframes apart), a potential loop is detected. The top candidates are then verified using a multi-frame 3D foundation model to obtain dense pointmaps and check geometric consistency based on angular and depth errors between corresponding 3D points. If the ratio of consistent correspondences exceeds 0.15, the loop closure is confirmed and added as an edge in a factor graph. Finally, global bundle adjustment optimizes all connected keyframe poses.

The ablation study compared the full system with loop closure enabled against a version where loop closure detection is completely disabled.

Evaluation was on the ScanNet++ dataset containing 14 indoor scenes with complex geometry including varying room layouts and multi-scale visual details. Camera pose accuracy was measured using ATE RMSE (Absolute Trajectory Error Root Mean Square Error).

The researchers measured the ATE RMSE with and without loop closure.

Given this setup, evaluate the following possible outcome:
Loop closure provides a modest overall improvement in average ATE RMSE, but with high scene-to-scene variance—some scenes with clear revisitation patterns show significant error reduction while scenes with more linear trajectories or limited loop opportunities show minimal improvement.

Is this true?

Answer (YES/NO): NO